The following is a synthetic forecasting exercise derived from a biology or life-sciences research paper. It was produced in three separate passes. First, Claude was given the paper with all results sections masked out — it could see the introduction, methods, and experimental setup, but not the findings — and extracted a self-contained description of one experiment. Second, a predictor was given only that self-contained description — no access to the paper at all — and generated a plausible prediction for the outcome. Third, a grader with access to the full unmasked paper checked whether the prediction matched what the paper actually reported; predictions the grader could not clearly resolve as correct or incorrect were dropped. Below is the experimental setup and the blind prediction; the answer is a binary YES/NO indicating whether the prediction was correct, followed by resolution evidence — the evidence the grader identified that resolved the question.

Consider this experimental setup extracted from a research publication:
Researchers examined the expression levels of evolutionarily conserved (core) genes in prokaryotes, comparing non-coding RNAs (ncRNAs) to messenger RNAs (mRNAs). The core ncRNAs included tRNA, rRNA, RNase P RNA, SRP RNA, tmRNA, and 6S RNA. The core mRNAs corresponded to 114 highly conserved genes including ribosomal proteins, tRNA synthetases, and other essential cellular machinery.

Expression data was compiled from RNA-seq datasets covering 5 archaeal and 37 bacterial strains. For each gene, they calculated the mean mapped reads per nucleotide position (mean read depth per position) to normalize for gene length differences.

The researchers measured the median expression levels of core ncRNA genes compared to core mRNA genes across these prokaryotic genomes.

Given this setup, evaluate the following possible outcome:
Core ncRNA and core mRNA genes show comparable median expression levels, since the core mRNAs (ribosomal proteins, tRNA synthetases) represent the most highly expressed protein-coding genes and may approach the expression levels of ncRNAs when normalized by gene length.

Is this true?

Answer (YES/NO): NO